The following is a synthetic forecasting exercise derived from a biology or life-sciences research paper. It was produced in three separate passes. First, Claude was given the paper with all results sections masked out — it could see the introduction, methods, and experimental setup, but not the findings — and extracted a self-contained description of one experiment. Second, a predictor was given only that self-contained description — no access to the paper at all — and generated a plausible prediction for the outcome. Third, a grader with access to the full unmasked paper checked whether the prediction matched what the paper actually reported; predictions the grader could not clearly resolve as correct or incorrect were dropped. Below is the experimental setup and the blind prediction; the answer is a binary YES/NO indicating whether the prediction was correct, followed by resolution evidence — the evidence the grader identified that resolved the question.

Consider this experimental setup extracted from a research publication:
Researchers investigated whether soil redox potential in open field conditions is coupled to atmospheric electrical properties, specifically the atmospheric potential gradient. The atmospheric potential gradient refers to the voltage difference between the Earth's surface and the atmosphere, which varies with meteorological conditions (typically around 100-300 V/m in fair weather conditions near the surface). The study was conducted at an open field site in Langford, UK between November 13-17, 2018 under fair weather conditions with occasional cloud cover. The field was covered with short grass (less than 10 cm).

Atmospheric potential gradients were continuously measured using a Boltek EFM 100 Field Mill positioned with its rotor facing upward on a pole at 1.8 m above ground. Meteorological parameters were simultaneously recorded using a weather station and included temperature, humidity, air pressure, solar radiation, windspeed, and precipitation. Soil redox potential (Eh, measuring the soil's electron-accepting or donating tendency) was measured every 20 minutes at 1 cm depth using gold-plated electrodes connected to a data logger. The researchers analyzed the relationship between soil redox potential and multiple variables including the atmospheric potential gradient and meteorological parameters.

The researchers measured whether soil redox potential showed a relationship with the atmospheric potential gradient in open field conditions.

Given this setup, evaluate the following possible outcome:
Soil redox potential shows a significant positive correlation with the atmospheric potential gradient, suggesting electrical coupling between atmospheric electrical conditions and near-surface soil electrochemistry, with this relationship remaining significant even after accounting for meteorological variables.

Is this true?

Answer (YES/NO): NO